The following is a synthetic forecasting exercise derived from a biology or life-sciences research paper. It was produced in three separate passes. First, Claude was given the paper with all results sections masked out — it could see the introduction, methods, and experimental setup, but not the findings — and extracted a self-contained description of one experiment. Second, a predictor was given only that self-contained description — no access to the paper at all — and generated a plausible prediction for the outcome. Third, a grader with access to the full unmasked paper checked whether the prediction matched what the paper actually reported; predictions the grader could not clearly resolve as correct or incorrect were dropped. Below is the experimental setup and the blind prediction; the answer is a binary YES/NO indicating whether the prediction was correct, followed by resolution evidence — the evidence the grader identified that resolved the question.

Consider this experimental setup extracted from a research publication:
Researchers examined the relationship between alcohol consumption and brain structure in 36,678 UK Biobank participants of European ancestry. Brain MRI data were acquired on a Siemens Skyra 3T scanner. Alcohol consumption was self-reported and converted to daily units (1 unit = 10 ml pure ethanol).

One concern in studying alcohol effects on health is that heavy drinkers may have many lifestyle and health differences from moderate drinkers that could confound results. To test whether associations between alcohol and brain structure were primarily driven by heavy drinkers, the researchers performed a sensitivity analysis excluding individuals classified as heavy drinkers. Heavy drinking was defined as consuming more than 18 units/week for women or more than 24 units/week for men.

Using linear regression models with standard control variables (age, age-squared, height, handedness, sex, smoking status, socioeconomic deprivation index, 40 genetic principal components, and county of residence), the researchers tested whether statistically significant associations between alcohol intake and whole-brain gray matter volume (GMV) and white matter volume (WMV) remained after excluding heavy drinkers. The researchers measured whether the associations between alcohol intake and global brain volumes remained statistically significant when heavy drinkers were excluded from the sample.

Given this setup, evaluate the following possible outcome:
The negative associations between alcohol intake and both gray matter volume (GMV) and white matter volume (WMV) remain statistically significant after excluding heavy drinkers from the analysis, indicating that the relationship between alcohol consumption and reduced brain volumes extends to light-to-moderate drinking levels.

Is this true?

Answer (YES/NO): YES